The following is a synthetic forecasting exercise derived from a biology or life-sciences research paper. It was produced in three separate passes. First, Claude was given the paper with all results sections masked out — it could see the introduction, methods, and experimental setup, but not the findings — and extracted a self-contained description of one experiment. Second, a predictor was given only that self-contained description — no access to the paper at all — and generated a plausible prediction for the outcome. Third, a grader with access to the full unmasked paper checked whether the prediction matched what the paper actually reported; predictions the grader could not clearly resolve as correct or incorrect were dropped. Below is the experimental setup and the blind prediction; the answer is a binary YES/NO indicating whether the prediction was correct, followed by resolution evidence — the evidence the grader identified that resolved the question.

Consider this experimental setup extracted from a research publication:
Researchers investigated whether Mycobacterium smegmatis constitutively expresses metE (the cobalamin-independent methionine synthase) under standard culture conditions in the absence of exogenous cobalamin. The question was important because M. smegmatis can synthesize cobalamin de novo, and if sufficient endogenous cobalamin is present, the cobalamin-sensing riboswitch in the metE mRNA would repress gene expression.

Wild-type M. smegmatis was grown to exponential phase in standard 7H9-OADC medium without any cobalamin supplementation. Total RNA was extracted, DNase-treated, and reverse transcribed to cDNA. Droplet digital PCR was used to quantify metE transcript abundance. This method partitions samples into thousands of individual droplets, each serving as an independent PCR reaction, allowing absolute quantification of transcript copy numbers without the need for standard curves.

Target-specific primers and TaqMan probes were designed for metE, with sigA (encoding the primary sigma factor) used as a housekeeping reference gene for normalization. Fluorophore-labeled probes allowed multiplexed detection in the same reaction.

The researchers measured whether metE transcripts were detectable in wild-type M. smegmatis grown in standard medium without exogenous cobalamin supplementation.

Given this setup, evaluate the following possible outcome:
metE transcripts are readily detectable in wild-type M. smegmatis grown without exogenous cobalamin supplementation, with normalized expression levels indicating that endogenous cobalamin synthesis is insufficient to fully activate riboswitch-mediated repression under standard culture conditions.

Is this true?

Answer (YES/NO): NO